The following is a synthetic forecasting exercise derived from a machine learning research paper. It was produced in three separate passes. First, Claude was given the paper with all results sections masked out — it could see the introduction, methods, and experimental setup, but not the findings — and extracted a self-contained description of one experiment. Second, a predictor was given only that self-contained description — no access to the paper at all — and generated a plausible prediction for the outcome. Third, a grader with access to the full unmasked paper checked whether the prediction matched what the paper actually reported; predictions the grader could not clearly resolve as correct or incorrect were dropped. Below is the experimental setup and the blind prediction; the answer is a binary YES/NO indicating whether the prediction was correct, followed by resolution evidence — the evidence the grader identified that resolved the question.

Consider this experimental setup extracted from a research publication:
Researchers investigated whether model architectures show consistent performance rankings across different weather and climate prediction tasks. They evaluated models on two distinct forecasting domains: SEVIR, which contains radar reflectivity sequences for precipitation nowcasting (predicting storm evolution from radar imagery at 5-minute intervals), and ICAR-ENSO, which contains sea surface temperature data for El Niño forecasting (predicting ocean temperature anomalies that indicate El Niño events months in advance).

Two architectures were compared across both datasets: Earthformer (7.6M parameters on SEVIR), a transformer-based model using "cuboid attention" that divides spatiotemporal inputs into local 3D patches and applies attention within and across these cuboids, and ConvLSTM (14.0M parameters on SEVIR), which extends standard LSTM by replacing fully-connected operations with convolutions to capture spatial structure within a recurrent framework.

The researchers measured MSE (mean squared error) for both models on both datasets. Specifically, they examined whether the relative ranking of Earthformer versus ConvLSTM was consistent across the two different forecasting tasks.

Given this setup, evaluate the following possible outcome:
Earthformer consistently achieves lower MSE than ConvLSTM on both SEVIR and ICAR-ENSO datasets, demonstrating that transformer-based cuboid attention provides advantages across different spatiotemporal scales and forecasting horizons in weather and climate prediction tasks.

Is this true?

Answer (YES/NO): YES